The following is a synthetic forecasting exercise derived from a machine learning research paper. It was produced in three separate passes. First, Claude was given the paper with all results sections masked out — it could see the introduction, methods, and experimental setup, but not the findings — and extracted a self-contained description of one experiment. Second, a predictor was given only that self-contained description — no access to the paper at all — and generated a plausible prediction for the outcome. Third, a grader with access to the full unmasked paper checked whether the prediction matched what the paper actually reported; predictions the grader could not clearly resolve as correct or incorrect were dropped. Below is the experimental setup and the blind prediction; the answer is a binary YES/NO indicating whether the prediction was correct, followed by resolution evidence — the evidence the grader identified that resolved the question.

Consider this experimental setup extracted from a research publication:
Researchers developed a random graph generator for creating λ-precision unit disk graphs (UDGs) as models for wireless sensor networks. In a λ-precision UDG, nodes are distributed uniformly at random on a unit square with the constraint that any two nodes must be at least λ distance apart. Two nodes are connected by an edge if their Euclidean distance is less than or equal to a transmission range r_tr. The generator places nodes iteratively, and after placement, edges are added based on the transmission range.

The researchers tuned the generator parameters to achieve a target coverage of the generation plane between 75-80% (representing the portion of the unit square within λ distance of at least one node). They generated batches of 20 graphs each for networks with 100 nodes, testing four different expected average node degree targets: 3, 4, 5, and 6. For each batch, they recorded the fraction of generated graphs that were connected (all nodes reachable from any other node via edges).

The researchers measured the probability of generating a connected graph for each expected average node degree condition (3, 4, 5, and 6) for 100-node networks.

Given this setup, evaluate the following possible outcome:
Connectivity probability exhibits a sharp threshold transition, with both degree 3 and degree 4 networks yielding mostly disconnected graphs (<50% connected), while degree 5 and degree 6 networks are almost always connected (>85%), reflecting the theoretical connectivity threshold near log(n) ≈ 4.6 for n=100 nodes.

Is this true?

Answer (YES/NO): NO